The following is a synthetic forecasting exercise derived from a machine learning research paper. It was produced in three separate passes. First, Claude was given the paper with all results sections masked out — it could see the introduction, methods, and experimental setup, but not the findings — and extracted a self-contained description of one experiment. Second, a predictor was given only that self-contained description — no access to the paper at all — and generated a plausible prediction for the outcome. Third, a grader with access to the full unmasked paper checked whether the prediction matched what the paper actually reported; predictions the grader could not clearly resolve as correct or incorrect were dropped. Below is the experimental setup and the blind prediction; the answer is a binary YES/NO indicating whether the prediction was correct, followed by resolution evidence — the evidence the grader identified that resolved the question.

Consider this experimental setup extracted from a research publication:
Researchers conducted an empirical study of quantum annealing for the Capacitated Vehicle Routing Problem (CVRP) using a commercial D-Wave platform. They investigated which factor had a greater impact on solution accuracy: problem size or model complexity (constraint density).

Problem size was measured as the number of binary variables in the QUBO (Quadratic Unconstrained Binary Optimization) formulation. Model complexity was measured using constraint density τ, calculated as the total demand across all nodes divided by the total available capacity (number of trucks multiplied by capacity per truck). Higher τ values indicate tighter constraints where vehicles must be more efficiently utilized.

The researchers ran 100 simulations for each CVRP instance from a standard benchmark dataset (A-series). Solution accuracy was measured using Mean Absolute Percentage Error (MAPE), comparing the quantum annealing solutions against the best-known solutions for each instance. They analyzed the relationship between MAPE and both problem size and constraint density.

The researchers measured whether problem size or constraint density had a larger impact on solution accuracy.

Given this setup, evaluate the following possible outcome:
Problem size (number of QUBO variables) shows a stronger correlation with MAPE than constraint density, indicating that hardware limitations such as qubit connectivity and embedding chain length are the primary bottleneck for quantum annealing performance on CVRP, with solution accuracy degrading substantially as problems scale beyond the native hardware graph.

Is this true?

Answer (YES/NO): NO